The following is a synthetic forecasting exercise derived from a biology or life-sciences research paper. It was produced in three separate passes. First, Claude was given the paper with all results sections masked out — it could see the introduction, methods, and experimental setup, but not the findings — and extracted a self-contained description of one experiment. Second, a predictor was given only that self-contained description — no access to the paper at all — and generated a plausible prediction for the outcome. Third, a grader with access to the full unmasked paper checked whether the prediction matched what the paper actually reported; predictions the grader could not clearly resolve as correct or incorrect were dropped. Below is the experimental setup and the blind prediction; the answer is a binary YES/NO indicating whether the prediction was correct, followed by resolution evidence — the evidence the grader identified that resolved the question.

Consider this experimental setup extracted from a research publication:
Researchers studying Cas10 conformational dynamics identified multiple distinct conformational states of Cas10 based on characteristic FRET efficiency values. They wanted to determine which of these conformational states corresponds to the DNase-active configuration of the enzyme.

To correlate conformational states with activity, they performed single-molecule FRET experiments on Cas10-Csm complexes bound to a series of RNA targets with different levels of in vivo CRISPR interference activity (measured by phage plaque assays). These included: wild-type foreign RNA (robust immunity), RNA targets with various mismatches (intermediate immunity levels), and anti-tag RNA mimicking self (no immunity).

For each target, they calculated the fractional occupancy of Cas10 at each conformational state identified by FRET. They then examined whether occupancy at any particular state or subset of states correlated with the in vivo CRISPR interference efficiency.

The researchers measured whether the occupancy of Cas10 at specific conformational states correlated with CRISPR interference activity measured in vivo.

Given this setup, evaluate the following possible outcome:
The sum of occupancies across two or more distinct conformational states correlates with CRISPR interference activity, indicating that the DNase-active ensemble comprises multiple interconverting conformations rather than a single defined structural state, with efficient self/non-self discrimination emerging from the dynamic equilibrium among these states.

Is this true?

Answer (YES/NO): NO